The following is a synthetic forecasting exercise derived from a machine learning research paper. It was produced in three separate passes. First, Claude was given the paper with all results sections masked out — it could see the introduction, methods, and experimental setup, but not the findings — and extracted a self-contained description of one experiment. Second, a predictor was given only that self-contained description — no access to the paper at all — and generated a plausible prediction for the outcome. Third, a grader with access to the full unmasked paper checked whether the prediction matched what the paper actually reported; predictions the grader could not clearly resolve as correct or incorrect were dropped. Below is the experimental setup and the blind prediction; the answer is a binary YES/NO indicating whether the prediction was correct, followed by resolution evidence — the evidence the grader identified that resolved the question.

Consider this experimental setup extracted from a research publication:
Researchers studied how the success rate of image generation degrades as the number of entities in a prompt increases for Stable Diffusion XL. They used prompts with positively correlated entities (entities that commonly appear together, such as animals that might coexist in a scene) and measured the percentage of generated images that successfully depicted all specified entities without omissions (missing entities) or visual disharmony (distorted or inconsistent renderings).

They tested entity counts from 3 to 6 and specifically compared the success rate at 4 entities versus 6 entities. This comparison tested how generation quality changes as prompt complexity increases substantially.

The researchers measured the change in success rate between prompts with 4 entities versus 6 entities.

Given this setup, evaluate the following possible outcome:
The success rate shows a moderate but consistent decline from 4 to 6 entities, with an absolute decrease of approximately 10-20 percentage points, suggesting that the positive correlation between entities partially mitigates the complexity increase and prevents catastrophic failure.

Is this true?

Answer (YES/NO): NO